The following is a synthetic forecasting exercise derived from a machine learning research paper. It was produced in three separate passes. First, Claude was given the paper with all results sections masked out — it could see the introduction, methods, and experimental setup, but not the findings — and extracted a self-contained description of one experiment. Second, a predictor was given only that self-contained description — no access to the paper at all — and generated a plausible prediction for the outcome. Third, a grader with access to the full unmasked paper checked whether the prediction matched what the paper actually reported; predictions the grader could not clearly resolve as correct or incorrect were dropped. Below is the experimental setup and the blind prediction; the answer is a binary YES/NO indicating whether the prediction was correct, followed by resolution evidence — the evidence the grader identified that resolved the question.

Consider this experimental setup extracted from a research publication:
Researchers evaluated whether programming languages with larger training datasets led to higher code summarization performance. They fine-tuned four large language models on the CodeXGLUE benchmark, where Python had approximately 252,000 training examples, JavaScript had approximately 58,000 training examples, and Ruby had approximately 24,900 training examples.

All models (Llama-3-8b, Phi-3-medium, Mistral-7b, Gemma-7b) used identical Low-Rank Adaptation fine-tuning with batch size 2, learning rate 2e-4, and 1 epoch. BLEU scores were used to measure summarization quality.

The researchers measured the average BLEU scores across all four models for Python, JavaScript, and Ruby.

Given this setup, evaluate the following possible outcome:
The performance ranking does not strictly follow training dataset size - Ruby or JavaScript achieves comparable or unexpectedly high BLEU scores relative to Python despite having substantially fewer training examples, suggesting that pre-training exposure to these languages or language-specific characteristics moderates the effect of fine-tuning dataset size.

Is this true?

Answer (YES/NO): YES